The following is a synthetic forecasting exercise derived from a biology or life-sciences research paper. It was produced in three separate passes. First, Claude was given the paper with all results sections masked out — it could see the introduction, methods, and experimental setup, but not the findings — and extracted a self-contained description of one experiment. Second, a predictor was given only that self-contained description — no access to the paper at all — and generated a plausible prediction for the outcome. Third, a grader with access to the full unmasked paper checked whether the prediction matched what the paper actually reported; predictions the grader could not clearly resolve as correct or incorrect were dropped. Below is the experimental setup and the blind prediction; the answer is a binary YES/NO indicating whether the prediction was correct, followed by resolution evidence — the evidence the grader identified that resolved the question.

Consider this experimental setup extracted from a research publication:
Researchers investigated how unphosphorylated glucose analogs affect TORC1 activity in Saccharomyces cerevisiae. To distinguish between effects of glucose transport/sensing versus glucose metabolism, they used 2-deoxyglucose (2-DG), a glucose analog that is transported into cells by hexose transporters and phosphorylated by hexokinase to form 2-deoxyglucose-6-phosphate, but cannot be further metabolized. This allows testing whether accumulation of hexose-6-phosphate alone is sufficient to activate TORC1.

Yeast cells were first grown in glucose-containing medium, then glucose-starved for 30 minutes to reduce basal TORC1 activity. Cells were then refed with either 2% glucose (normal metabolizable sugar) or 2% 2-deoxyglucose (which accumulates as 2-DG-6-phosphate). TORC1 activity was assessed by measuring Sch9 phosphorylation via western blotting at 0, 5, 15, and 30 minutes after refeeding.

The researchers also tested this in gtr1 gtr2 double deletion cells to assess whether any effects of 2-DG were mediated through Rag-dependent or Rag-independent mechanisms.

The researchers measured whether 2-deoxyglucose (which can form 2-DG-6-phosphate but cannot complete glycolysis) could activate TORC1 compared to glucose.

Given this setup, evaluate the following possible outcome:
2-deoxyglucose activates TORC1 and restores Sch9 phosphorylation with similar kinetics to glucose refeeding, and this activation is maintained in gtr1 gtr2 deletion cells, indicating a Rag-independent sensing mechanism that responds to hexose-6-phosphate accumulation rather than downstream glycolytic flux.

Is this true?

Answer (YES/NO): NO